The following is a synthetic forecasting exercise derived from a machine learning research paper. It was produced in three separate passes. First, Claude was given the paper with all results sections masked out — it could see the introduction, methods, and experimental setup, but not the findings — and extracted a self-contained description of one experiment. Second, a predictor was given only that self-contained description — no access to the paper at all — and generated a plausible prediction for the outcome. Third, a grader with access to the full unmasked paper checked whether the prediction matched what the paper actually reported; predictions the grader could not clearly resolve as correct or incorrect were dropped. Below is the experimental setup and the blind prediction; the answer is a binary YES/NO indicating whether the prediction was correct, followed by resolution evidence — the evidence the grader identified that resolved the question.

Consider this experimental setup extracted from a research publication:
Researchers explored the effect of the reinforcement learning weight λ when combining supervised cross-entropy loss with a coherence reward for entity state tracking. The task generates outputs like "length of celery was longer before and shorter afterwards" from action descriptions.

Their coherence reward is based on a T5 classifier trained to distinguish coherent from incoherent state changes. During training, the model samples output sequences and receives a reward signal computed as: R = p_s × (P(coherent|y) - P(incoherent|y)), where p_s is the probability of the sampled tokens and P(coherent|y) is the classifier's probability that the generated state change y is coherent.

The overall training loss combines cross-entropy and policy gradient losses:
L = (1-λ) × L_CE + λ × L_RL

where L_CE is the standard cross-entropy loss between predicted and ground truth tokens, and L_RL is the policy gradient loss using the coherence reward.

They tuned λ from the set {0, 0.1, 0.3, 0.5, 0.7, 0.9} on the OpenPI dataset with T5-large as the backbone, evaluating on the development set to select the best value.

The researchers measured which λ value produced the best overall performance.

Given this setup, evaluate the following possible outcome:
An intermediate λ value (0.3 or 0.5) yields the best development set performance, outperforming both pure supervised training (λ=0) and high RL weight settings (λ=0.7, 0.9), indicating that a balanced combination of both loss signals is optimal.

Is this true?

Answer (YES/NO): NO